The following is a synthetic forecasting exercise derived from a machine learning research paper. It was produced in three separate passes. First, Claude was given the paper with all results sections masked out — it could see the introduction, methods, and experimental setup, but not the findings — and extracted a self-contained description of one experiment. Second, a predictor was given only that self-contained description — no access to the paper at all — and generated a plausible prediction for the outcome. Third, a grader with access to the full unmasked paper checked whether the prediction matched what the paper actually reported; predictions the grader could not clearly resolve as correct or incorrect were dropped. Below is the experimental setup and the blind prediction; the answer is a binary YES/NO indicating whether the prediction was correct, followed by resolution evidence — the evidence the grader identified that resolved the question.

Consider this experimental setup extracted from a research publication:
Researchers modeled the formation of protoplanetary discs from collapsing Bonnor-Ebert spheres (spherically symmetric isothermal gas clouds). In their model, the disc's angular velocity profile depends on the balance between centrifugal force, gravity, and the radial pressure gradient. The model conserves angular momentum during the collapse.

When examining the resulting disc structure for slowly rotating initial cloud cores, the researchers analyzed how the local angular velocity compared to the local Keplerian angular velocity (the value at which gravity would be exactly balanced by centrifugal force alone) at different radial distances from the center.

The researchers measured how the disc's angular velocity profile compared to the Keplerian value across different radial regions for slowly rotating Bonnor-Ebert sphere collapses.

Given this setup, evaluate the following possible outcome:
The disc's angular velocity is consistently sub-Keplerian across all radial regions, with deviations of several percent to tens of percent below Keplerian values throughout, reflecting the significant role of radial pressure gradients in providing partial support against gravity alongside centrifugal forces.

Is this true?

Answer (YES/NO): NO